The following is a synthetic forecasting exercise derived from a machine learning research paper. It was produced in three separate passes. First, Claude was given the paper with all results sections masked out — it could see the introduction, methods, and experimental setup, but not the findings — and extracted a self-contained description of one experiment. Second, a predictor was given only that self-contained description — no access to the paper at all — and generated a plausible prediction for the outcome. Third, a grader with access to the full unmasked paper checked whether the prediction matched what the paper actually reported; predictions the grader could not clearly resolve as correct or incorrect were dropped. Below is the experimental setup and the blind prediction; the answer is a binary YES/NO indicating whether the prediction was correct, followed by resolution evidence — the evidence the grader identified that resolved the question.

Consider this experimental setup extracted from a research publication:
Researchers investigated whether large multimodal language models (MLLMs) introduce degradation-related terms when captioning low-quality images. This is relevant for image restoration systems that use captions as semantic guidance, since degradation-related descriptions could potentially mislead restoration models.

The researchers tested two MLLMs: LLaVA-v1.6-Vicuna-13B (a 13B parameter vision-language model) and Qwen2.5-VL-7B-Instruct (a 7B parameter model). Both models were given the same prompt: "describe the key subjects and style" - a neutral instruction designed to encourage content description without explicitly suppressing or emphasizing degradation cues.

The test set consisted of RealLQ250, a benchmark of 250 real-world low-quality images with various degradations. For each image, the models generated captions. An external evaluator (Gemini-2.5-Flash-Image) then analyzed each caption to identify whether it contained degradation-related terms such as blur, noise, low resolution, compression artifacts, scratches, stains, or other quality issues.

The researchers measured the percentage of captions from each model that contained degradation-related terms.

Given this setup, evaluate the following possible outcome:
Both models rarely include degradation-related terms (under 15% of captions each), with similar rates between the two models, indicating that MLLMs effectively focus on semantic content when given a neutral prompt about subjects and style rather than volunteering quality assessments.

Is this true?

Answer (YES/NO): NO